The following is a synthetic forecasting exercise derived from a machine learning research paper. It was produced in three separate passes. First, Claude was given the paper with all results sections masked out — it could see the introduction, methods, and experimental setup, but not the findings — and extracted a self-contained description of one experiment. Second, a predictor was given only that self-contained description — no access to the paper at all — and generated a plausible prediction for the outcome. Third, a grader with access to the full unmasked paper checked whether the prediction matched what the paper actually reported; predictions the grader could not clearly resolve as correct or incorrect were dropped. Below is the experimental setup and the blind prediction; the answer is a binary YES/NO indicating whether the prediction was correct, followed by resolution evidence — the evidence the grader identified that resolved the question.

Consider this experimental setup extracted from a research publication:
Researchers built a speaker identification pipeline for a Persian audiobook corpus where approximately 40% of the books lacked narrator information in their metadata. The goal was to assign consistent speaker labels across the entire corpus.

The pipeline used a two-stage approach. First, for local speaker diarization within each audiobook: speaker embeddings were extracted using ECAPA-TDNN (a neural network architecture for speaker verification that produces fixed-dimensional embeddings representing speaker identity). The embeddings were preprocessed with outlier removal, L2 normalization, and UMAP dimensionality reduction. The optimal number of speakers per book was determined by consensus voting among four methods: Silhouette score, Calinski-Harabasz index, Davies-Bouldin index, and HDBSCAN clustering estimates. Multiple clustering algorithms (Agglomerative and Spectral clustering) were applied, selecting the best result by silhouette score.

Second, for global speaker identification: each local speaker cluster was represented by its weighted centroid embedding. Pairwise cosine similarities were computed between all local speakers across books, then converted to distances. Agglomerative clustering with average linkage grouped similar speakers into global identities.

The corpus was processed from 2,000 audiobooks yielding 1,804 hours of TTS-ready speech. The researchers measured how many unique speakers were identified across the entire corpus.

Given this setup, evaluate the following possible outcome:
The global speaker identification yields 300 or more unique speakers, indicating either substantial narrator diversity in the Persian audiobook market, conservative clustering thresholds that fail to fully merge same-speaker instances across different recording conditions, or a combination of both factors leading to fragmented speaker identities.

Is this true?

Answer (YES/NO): YES